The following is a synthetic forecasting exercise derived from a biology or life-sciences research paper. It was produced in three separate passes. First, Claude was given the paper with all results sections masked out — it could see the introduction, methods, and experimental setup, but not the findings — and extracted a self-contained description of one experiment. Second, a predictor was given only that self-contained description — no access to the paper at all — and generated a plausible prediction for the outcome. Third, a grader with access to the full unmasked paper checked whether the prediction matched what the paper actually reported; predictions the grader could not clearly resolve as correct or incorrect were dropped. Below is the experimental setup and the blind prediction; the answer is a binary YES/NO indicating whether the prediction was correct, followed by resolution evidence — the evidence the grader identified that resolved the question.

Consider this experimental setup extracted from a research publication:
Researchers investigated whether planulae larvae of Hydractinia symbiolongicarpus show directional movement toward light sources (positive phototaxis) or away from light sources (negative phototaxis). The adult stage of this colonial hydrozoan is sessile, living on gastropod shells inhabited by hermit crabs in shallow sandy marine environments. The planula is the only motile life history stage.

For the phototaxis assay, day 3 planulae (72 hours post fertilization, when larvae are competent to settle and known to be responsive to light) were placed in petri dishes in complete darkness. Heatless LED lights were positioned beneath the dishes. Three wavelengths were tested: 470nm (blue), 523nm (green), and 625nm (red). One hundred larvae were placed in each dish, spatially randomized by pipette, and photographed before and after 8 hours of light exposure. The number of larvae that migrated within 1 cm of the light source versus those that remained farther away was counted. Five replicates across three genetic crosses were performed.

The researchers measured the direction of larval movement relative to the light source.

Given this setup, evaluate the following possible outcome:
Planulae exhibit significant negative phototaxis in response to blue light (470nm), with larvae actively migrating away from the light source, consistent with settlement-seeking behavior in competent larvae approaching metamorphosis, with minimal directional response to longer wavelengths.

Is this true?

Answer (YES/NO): NO